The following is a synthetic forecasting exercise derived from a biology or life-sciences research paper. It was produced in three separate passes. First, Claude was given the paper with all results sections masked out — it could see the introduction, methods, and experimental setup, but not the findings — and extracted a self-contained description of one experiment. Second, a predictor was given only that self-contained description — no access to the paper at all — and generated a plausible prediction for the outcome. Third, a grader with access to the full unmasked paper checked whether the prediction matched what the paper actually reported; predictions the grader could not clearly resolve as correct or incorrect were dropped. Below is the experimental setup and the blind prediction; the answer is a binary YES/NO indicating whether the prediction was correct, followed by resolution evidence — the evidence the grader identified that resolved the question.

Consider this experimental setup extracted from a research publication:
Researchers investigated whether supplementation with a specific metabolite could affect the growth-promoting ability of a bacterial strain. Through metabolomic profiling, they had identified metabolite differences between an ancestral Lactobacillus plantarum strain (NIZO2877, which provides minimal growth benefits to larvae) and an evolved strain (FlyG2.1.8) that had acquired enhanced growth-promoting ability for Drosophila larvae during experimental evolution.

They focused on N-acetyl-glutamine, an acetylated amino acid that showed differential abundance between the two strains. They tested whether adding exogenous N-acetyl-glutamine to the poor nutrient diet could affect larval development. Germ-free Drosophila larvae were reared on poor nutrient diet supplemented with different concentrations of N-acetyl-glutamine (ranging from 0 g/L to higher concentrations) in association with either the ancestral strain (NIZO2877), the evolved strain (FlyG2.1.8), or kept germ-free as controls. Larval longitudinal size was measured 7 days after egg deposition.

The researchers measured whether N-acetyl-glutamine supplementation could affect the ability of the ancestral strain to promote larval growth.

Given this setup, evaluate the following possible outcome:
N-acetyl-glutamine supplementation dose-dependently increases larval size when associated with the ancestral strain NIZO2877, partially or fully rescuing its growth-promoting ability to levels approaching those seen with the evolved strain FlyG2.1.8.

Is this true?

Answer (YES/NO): YES